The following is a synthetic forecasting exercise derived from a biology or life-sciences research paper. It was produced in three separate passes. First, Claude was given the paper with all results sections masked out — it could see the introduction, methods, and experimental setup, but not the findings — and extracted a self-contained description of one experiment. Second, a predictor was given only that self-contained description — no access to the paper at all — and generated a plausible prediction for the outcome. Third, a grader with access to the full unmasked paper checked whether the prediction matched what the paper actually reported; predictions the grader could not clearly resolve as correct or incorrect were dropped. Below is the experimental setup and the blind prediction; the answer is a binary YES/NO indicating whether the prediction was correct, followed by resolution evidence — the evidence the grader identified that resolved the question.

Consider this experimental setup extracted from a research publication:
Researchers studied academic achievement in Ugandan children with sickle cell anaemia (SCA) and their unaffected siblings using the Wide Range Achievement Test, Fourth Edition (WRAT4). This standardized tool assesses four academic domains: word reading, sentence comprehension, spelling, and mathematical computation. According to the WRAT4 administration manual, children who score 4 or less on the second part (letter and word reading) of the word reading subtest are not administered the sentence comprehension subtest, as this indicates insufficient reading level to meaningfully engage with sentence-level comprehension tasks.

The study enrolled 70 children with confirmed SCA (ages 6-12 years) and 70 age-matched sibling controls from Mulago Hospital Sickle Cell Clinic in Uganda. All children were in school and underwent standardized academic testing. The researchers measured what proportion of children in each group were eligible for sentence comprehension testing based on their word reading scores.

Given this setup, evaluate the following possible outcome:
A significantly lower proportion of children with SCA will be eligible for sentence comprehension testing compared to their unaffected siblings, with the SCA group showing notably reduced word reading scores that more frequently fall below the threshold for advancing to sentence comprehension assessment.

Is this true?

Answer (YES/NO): NO